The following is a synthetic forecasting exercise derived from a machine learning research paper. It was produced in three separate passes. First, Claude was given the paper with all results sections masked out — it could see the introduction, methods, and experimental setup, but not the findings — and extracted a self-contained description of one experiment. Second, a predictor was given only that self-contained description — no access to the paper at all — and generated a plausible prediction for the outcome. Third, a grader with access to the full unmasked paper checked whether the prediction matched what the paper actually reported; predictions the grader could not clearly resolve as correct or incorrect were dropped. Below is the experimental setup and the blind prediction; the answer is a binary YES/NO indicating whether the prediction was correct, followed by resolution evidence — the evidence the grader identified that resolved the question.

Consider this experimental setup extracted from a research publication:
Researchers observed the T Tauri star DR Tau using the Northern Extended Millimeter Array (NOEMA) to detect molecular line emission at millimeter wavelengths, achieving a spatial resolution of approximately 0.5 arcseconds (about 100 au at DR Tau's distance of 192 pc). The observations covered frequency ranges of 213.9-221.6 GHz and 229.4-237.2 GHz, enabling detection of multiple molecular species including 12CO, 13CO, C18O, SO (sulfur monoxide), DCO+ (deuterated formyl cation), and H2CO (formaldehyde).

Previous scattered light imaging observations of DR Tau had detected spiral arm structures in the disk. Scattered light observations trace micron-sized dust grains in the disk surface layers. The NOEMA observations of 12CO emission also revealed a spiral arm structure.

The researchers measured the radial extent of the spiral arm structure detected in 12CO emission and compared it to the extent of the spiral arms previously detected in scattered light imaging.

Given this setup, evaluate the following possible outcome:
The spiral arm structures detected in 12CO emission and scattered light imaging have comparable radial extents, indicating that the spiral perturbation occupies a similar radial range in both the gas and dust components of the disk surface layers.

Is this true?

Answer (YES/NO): NO